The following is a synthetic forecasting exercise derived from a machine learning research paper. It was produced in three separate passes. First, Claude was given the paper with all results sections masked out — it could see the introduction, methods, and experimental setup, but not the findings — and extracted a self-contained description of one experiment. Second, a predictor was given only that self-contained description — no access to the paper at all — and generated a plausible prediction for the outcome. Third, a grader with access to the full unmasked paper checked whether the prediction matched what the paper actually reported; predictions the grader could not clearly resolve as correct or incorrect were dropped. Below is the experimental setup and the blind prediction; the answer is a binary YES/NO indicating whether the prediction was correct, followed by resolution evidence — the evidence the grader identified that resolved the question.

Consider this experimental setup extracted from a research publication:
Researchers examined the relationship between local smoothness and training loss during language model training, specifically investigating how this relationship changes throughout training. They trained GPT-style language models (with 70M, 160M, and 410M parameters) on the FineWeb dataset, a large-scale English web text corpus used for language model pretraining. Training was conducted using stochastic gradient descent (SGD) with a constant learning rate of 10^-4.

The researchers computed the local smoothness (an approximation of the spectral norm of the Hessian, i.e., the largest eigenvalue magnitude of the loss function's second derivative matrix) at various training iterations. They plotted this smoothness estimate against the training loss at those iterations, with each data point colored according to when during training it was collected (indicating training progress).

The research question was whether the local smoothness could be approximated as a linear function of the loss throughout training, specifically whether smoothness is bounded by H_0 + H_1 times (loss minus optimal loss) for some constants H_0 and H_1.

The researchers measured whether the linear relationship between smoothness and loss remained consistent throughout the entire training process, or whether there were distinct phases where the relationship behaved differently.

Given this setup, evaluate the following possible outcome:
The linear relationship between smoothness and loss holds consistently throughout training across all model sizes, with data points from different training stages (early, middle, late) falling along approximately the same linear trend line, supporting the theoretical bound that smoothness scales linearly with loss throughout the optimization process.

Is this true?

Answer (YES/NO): NO